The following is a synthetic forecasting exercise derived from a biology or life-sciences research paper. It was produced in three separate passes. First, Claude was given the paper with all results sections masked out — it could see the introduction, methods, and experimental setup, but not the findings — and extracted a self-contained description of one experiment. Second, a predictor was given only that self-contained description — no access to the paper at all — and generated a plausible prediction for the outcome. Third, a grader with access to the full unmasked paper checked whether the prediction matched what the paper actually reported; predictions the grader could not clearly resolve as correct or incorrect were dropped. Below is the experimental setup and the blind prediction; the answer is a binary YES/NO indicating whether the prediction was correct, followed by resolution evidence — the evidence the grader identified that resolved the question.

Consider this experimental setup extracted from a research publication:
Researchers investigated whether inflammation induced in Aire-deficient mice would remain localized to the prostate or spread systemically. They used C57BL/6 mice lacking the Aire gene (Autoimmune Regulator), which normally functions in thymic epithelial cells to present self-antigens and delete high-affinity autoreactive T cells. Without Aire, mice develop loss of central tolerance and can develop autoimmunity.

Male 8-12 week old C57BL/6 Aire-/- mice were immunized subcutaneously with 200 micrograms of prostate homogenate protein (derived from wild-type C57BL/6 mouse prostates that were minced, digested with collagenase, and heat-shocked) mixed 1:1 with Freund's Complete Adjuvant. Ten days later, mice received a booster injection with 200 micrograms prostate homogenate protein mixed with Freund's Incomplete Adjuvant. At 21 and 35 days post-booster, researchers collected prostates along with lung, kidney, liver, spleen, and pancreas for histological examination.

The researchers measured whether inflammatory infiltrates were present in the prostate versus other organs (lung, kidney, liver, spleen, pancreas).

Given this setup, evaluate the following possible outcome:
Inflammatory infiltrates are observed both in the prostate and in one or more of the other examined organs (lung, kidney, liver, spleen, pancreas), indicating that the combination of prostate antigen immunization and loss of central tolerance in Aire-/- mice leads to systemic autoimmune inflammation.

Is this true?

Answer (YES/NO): NO